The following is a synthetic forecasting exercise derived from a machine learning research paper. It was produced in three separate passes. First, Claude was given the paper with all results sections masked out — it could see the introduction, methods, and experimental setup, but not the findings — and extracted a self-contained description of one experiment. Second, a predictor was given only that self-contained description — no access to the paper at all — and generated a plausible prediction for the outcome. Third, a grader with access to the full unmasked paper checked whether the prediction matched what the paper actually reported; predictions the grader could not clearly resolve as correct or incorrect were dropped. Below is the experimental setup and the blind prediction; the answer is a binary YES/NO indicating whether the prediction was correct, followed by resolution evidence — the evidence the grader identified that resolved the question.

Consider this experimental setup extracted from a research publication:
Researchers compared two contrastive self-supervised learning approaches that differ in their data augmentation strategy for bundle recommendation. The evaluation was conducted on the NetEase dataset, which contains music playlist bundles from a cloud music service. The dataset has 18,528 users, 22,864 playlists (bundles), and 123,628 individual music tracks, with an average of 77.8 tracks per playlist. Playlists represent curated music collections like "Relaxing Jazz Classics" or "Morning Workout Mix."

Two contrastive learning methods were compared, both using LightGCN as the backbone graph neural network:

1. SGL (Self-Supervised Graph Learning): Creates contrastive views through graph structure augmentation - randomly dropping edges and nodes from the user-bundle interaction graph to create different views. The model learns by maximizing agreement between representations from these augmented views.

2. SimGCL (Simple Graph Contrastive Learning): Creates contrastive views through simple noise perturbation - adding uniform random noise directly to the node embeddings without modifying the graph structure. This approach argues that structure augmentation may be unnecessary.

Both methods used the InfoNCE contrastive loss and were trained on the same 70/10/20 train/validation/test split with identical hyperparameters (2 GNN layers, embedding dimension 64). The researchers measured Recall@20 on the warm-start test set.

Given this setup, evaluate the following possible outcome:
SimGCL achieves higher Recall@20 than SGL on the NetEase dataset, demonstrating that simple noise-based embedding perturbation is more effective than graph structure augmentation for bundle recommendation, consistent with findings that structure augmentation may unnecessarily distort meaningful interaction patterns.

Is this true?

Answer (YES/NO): YES